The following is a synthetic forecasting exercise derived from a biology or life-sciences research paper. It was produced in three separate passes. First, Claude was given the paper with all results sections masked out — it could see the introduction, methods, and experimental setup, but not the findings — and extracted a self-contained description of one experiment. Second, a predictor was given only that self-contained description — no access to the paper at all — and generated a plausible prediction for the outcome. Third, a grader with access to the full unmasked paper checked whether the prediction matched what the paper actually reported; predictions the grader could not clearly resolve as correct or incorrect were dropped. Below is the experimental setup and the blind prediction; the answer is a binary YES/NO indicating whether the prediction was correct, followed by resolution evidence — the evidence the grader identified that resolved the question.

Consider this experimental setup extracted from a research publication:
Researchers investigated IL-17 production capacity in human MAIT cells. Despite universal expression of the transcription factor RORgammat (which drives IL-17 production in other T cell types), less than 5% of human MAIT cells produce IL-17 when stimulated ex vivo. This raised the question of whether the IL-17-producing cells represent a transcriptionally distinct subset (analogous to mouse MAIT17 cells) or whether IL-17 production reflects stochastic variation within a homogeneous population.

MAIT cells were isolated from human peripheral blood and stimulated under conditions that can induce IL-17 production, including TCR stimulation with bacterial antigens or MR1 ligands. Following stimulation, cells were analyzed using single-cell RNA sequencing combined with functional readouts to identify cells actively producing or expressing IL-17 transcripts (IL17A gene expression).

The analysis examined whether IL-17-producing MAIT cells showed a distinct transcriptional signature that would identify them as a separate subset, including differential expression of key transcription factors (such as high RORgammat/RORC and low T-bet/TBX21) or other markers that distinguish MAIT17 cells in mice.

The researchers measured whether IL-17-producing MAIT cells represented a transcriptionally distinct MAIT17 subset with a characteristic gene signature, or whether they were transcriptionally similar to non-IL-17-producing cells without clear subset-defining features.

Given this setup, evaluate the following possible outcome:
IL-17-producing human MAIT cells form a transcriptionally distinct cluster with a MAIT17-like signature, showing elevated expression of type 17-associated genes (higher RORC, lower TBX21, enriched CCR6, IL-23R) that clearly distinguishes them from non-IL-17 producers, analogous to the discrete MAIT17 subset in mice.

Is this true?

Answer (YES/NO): NO